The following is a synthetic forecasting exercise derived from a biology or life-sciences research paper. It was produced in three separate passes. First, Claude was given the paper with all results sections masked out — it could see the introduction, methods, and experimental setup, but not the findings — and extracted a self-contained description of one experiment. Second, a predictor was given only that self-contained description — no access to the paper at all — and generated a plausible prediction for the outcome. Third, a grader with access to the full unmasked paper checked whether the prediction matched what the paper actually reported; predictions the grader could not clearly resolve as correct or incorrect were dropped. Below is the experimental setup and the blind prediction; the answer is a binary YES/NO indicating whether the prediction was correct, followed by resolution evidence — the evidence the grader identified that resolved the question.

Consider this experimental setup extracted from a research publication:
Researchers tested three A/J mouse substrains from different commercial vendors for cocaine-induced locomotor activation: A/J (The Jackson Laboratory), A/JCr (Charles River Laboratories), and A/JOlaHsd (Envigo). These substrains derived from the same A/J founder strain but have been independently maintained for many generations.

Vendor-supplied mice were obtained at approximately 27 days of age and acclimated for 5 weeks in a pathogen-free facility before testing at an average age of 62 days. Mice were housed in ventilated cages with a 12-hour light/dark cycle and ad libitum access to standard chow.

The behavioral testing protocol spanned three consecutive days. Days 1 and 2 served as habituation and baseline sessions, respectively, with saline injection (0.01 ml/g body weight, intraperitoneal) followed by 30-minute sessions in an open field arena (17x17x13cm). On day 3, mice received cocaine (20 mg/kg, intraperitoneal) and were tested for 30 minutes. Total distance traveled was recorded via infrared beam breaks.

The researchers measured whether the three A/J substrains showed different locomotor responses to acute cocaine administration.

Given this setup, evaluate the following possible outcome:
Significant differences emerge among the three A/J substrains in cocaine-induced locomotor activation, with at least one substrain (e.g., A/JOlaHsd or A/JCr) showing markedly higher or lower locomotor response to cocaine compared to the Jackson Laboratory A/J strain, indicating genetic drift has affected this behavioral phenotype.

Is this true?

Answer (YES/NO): NO